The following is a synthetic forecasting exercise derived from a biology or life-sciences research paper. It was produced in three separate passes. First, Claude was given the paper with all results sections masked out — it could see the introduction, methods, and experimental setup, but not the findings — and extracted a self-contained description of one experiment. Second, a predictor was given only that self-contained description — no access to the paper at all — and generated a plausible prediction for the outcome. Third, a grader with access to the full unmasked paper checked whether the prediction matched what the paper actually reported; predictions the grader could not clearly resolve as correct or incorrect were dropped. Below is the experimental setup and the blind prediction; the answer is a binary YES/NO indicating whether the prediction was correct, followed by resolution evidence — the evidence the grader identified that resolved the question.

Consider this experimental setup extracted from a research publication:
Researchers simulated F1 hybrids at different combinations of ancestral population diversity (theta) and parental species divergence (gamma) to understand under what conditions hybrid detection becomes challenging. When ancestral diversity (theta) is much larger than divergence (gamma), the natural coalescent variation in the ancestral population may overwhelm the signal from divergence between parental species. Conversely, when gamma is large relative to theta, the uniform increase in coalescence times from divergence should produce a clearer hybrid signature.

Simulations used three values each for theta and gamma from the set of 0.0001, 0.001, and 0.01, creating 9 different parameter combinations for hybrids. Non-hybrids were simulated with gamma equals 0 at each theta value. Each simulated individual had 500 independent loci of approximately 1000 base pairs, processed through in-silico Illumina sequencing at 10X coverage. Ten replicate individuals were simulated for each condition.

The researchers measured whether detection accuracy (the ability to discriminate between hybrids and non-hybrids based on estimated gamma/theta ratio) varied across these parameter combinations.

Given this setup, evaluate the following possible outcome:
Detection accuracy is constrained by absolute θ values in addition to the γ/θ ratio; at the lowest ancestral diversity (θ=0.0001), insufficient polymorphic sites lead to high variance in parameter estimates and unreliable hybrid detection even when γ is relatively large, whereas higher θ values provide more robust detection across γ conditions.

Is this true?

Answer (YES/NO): NO